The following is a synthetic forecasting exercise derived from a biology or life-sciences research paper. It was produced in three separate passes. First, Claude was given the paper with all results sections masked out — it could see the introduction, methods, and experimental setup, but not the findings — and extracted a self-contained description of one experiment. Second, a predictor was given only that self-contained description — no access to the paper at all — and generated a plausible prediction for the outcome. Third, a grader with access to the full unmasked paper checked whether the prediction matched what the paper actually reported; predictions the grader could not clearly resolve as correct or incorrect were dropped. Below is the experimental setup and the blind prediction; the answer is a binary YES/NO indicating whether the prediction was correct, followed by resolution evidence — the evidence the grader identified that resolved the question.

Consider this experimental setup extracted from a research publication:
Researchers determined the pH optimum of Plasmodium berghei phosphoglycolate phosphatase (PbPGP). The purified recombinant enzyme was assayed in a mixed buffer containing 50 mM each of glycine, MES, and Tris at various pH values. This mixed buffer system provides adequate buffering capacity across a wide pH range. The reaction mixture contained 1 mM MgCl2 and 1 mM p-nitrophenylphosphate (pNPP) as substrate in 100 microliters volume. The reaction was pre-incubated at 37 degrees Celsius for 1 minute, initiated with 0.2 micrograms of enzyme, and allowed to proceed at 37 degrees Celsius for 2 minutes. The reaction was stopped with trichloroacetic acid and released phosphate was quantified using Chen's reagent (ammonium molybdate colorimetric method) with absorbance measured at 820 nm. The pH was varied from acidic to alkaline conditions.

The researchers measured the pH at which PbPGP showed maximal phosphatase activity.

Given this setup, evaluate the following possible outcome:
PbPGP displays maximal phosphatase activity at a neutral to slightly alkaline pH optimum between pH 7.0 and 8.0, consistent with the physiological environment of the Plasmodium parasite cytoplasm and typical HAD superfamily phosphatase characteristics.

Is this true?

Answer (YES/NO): YES